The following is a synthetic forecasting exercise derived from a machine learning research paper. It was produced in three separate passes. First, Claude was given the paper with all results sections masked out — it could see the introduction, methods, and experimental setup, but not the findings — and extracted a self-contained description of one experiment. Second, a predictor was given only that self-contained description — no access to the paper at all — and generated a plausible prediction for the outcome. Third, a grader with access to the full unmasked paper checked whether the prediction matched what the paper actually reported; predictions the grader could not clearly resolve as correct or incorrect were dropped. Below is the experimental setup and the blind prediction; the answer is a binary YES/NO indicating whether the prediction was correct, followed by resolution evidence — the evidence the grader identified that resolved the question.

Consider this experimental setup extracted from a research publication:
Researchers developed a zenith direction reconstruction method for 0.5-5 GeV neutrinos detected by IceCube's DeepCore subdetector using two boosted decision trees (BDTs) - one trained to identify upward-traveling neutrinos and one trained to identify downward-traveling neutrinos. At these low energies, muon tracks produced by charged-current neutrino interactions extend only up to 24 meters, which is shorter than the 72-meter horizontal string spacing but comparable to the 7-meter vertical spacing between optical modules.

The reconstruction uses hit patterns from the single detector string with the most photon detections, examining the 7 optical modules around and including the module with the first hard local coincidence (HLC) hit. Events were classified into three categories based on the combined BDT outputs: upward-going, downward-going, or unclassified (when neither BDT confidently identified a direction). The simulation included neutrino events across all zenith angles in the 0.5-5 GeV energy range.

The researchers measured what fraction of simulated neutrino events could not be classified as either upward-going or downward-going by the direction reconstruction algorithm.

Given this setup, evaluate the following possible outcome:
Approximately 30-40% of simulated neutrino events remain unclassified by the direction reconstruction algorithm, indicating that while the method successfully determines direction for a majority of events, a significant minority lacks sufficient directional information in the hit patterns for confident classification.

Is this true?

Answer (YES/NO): YES